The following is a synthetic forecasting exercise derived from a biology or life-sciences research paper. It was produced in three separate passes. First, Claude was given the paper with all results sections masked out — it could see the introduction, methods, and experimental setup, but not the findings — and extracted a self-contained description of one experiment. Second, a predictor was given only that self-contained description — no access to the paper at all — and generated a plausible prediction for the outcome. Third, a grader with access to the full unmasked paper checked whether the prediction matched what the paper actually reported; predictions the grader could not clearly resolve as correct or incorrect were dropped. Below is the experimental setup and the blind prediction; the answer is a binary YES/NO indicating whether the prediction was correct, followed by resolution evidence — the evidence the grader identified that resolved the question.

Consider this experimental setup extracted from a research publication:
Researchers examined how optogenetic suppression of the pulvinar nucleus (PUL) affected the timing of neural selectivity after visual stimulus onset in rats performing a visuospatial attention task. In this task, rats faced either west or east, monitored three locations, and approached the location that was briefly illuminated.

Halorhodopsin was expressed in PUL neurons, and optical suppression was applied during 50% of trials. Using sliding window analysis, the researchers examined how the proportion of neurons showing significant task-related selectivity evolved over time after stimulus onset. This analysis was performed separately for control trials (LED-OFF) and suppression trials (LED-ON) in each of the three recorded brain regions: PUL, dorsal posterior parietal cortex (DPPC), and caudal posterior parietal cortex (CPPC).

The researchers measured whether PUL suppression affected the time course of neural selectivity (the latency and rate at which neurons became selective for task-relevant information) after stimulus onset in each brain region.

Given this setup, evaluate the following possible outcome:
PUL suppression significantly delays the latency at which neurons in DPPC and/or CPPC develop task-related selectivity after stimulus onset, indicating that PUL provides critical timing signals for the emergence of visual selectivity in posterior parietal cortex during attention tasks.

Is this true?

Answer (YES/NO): YES